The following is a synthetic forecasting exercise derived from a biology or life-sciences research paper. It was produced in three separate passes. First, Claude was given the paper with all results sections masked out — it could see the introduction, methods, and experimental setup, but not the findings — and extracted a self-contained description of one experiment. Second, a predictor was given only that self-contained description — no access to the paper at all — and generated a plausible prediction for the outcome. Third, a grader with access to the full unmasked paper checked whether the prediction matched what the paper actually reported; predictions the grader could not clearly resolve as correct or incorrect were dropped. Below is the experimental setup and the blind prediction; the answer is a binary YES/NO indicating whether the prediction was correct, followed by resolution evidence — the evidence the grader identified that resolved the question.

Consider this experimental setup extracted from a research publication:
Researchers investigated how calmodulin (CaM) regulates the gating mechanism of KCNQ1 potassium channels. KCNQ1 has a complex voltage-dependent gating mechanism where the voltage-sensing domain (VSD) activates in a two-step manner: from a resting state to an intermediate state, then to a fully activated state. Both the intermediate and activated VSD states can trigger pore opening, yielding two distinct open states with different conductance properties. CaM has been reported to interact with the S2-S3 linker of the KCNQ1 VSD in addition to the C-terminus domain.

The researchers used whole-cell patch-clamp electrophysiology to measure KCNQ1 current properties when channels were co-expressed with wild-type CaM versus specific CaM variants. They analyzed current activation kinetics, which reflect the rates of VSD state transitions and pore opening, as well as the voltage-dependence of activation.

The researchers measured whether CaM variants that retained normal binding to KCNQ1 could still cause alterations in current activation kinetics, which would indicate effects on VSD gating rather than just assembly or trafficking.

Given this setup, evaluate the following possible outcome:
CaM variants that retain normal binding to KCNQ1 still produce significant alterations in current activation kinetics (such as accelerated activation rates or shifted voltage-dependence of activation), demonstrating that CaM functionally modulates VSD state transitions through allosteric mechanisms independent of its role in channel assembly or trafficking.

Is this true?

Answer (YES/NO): YES